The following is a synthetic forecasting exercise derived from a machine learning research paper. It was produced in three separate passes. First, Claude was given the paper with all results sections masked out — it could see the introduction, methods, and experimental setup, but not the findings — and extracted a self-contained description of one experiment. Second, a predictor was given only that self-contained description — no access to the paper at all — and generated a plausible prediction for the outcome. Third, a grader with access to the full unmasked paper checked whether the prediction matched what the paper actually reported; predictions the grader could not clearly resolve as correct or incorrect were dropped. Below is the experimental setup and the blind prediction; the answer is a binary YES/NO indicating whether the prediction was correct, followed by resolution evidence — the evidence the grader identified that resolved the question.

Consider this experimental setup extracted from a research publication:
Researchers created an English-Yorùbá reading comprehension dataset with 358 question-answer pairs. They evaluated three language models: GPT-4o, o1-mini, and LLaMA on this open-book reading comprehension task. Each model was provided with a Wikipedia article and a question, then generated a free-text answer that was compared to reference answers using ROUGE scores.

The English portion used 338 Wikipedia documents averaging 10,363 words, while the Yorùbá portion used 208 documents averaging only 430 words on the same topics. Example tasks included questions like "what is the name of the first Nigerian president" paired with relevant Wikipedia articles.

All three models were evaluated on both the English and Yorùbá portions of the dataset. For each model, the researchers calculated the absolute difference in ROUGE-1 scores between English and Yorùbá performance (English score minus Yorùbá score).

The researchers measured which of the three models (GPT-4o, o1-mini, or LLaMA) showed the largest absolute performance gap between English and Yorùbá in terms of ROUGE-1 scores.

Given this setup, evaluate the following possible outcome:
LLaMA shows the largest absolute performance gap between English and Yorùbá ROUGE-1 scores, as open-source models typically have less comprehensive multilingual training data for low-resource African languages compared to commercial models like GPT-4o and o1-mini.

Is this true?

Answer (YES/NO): NO